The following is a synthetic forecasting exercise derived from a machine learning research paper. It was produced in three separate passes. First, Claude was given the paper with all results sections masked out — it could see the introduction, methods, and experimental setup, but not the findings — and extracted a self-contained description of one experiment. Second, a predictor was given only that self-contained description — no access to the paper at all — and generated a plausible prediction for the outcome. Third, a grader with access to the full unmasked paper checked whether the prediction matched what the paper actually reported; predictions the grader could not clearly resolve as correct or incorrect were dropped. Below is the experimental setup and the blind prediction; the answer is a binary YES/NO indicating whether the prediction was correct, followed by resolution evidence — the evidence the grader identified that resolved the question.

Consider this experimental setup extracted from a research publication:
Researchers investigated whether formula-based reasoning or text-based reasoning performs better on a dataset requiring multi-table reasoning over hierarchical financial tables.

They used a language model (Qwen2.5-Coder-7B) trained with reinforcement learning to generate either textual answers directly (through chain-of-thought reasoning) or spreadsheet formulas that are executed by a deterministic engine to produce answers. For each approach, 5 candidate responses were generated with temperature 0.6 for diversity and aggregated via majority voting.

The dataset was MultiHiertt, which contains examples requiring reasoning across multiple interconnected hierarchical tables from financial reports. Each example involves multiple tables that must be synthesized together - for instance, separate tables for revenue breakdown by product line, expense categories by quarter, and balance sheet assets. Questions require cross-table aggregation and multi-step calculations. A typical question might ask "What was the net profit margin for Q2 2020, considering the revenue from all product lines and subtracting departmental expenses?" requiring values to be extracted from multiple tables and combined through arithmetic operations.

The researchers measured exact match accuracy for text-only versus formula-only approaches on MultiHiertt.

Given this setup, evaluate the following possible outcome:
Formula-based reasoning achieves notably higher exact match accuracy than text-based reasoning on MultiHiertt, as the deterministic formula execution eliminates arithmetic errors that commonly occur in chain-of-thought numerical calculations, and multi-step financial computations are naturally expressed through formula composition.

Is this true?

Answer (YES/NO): YES